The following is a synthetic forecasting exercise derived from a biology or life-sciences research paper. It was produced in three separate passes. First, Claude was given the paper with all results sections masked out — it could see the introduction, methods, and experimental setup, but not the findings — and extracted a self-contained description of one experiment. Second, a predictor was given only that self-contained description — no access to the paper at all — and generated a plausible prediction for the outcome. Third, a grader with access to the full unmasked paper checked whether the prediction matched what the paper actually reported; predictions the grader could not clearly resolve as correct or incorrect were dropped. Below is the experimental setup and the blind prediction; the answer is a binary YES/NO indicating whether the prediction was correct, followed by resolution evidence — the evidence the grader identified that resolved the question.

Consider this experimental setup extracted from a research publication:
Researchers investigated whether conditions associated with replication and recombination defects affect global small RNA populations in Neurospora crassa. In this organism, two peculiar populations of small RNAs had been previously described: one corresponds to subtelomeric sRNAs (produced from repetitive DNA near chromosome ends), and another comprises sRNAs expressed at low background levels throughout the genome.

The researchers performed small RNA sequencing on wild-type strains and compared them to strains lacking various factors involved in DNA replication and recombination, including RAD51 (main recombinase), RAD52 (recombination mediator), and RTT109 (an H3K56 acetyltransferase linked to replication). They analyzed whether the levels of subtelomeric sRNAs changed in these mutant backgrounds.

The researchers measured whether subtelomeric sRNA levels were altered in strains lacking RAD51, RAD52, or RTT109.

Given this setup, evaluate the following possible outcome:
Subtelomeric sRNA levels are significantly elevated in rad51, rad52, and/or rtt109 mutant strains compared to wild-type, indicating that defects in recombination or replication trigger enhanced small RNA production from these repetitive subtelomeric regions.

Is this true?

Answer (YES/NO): YES